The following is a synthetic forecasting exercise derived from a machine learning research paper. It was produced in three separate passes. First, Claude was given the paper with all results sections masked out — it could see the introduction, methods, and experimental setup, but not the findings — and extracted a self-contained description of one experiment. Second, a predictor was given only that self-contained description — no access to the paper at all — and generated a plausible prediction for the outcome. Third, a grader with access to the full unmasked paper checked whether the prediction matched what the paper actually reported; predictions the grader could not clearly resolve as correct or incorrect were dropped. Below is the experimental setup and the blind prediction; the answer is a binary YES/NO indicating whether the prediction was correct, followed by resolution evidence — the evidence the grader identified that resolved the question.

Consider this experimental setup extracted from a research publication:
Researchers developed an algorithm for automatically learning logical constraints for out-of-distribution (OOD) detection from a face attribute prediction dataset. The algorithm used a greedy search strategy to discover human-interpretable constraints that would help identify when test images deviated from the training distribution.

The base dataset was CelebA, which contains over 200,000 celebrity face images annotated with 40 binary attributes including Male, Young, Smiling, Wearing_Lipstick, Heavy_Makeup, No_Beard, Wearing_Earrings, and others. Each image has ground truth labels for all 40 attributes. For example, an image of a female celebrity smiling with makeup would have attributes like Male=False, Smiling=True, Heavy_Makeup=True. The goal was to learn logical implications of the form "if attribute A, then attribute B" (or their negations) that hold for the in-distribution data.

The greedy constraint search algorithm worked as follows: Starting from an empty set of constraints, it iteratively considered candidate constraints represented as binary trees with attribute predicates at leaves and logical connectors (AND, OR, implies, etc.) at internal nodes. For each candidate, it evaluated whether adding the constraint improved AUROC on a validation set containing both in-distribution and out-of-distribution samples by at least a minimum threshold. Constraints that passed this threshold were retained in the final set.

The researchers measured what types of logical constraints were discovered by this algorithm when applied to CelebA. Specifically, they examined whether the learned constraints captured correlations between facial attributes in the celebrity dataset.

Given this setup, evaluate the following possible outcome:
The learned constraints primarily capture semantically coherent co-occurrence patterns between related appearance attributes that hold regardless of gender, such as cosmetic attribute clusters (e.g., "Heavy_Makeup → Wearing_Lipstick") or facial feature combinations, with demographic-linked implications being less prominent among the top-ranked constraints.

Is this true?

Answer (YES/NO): NO